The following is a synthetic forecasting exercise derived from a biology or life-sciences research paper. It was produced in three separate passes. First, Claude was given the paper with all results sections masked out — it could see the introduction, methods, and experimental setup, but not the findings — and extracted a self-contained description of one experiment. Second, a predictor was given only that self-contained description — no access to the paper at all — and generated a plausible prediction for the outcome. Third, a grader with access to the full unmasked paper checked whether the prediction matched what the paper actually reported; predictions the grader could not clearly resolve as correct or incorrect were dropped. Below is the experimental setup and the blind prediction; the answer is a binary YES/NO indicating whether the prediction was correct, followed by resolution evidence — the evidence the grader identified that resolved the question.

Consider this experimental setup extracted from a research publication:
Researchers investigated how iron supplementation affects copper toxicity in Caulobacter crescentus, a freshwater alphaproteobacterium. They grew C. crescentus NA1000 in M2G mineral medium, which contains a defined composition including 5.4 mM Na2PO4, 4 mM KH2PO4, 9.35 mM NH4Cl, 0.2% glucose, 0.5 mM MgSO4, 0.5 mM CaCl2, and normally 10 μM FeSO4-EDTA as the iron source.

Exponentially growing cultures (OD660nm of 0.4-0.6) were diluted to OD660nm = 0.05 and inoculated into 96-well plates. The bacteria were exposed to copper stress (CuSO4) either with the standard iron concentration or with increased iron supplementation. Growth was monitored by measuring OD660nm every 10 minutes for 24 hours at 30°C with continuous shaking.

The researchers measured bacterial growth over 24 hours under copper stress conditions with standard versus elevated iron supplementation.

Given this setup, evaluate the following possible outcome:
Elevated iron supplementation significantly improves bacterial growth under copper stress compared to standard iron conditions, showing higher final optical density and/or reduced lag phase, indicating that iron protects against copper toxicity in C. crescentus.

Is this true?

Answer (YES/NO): YES